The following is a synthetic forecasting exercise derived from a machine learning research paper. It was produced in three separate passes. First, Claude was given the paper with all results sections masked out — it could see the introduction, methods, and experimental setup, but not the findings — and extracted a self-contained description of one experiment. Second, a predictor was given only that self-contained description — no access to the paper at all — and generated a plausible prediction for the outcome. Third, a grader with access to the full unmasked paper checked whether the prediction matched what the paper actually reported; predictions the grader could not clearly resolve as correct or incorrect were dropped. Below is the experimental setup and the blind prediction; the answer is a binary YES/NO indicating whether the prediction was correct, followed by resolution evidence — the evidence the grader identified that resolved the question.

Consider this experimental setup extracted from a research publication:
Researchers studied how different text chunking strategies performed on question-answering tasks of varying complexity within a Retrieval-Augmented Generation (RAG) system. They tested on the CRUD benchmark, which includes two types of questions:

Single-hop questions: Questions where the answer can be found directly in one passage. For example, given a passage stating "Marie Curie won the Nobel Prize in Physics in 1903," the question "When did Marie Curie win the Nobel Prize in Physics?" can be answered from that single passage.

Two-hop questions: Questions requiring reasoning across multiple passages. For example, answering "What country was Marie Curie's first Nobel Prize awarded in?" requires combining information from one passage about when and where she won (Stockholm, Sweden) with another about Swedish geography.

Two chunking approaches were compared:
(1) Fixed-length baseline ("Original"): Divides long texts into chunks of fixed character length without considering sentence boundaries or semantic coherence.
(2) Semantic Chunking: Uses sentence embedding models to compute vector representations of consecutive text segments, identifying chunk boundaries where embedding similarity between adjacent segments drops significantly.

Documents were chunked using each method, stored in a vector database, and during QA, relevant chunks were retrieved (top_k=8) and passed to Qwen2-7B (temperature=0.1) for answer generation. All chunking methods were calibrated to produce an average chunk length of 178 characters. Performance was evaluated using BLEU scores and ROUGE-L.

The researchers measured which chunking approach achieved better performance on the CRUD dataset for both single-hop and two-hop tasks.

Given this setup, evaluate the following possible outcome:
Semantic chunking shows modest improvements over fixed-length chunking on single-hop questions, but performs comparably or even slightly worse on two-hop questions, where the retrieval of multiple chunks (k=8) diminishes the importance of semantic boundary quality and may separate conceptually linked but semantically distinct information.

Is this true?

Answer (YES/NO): NO